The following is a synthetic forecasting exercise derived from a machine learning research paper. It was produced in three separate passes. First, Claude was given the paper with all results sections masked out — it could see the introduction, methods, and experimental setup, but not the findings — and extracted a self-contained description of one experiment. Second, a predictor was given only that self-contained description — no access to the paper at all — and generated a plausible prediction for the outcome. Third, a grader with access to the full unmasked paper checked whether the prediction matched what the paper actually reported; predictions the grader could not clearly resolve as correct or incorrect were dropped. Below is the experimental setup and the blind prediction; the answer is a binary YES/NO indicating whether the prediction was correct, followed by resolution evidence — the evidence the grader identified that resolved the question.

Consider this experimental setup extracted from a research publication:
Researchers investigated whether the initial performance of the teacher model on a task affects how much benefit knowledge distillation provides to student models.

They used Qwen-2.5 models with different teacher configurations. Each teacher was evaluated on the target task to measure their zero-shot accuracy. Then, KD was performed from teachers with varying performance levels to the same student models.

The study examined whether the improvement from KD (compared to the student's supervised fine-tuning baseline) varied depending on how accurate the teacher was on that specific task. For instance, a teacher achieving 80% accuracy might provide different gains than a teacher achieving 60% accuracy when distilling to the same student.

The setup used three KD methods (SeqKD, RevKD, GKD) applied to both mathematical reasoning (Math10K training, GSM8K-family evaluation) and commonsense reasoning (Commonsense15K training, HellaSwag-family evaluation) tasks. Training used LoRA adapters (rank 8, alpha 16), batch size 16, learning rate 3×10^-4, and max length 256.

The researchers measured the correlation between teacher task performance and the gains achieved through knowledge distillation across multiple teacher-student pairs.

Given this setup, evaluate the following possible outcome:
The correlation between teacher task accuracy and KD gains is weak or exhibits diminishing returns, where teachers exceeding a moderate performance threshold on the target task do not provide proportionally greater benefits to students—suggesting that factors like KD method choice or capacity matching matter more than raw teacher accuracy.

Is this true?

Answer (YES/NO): YES